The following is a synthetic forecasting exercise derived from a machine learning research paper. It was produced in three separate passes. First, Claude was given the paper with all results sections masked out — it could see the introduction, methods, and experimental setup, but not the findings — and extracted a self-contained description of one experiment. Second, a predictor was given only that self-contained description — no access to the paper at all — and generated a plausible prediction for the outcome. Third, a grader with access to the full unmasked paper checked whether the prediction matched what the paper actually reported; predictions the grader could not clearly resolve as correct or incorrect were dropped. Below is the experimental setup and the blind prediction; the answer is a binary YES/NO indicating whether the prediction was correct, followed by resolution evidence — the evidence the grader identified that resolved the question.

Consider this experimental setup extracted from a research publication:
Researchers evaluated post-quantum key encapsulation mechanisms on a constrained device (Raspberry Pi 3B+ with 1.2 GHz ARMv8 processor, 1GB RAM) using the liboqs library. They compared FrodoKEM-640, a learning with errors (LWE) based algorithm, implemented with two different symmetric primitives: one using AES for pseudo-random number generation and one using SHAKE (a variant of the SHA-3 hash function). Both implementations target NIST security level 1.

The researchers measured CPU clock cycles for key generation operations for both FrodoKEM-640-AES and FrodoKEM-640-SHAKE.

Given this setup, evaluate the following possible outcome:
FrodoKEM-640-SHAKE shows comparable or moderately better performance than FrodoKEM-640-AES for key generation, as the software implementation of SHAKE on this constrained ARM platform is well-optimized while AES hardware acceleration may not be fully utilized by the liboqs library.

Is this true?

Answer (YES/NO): YES